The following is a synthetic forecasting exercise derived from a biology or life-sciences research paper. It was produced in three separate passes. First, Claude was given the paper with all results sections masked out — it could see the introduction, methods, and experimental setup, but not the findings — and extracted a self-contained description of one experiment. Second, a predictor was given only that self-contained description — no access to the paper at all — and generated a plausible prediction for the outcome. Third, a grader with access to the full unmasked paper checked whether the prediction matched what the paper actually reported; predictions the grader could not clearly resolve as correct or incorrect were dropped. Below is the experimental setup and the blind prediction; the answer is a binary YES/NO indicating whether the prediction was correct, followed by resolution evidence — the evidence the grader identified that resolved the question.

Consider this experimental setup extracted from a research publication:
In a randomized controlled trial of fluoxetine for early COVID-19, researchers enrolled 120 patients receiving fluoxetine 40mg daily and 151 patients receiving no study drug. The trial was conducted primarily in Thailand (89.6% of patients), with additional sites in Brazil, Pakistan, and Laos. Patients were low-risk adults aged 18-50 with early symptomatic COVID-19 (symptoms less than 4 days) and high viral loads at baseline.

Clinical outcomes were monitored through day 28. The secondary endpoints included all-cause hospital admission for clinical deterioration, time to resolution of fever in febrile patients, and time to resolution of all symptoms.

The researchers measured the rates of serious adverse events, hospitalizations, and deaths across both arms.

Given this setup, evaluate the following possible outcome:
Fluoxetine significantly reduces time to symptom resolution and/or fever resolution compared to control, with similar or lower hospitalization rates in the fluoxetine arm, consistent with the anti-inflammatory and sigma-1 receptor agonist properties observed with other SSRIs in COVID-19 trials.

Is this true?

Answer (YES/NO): NO